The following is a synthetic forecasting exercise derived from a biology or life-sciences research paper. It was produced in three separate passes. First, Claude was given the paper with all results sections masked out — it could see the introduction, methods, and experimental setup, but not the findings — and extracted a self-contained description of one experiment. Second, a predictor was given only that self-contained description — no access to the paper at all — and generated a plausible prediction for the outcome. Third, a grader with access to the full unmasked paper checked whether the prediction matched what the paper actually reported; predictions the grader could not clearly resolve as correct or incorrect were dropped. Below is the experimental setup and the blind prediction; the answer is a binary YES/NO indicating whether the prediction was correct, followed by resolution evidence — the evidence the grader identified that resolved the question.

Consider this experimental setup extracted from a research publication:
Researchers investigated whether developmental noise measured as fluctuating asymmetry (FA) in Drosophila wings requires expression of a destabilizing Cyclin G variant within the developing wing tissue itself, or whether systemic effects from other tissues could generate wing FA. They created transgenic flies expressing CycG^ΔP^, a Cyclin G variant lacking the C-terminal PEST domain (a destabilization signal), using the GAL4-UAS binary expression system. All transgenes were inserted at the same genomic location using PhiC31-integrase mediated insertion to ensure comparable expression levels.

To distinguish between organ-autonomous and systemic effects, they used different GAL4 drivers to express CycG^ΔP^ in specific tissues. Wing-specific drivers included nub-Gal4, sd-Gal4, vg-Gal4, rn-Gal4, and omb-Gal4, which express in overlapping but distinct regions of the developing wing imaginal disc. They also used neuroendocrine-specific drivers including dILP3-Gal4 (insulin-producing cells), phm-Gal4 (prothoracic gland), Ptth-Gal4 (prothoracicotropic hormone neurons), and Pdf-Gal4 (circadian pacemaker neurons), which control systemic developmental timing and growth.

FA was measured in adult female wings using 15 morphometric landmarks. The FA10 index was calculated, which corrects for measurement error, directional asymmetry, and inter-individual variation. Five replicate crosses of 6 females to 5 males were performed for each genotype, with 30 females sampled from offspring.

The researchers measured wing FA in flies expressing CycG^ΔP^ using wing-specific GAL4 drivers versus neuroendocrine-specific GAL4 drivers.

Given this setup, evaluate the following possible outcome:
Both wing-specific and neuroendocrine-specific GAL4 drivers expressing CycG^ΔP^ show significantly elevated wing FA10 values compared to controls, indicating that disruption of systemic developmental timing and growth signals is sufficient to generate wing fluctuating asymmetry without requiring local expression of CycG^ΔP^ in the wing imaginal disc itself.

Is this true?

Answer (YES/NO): NO